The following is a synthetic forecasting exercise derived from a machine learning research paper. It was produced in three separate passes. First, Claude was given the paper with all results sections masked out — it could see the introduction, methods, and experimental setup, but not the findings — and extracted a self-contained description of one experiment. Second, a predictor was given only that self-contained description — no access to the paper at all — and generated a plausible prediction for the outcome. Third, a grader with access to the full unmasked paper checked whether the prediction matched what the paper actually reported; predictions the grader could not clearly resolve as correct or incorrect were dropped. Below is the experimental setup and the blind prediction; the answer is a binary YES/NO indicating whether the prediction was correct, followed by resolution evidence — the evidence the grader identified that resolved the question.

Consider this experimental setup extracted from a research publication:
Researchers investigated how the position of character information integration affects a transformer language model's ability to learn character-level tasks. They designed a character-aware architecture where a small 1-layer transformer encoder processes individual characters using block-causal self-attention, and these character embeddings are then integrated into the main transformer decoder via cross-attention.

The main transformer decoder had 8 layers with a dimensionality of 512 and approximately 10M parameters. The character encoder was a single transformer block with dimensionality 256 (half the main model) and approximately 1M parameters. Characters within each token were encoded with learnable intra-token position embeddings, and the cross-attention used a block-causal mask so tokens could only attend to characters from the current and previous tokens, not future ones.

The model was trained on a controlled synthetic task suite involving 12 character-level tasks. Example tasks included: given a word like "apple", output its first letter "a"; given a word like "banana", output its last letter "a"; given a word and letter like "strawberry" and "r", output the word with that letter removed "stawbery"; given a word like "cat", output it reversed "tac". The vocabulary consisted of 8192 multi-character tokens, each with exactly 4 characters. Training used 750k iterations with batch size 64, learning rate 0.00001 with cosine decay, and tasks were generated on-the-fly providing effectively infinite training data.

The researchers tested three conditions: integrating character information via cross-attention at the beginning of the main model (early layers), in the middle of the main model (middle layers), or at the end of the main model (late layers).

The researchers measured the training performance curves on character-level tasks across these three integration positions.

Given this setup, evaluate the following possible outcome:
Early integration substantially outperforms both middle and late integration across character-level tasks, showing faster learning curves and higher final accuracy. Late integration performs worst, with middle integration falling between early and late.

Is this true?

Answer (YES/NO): NO